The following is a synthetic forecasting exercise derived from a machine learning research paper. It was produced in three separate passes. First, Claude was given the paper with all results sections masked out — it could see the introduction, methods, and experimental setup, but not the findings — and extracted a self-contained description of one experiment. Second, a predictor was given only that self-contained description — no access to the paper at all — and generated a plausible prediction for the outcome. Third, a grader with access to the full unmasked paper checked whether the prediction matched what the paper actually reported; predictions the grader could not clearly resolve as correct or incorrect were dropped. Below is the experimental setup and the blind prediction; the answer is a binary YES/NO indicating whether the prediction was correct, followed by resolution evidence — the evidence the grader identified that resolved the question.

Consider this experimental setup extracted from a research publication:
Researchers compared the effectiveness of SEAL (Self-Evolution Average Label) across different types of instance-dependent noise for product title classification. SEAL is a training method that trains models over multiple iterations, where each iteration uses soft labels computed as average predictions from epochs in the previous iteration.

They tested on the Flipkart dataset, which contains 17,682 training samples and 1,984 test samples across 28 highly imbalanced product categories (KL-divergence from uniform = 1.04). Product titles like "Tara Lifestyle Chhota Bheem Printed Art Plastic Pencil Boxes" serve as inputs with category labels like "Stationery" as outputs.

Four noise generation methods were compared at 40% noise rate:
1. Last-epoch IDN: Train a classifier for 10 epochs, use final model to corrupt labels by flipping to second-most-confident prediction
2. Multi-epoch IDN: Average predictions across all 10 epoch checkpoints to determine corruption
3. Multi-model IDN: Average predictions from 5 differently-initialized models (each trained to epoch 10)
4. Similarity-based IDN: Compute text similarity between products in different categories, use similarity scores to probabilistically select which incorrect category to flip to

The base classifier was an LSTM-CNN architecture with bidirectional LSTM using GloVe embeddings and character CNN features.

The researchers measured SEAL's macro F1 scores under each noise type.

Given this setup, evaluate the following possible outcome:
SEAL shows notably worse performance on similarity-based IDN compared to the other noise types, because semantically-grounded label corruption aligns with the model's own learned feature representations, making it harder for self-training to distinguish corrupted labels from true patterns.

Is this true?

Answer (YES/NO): YES